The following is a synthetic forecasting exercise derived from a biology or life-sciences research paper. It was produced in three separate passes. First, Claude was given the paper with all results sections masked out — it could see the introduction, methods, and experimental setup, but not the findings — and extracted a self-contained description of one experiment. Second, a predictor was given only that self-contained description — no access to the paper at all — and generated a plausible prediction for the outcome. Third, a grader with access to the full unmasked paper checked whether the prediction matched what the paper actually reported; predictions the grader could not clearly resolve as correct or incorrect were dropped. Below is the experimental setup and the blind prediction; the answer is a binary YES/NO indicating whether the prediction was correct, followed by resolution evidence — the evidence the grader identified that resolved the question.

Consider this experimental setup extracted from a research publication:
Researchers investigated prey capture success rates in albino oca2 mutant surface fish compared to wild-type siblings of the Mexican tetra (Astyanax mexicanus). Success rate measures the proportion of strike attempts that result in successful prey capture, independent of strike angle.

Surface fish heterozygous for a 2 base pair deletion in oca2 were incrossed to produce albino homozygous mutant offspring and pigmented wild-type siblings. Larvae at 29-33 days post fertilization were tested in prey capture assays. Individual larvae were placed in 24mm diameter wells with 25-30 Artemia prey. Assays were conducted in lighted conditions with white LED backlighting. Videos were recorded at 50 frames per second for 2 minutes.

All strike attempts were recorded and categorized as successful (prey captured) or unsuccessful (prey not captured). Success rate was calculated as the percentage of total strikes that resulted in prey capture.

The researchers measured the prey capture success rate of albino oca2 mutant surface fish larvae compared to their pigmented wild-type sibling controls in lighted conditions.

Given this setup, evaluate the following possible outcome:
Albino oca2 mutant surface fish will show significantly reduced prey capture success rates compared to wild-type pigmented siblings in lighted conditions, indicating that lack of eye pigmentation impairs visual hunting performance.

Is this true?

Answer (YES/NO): NO